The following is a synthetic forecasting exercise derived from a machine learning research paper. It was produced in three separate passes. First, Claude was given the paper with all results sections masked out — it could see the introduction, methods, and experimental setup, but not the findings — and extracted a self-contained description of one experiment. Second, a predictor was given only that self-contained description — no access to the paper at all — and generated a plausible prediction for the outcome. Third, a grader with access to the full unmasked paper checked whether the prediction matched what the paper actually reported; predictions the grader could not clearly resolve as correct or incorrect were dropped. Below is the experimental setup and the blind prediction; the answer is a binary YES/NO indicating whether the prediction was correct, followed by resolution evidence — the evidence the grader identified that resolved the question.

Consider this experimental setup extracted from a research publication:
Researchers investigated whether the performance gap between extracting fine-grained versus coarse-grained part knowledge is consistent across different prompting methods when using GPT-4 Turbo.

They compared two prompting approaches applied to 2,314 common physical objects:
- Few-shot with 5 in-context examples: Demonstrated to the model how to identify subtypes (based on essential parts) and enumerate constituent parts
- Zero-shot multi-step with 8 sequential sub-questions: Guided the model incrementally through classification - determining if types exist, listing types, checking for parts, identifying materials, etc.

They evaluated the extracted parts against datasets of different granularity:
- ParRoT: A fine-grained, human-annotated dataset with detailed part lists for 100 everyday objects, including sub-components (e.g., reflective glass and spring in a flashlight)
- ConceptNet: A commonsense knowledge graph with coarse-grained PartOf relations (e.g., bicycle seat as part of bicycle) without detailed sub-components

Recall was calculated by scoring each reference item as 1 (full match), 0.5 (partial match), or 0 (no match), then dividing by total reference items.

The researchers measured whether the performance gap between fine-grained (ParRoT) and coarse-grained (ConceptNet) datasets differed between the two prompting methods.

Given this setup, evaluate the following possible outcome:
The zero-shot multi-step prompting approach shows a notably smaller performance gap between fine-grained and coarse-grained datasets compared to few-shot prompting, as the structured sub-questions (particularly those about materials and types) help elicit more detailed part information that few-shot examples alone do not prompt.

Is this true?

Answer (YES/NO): YES